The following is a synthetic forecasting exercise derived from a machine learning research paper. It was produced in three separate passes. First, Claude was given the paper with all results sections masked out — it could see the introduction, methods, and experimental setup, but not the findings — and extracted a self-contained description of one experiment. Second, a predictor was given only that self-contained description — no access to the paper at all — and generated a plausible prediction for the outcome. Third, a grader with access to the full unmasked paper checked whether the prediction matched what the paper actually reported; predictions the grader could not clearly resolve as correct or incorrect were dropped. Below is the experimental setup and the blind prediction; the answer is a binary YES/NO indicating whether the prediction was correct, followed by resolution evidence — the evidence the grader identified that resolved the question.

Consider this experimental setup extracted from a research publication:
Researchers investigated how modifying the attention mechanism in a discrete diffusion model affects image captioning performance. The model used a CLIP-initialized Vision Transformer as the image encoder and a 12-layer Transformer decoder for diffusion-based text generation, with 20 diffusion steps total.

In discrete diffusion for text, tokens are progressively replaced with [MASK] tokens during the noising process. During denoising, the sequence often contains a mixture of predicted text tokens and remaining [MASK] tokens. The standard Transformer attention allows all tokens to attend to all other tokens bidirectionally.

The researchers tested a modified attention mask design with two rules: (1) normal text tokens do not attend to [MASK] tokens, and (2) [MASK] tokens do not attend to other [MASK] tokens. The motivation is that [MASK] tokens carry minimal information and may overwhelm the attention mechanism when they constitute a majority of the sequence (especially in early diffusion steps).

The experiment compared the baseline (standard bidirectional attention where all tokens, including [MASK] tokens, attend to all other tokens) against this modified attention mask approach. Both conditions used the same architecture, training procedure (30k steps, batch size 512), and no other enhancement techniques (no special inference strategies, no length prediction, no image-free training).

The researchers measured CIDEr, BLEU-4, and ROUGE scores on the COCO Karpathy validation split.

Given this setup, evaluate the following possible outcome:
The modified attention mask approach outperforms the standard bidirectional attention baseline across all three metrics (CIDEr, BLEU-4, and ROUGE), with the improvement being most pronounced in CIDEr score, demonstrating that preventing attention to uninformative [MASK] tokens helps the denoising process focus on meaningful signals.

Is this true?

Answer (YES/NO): YES